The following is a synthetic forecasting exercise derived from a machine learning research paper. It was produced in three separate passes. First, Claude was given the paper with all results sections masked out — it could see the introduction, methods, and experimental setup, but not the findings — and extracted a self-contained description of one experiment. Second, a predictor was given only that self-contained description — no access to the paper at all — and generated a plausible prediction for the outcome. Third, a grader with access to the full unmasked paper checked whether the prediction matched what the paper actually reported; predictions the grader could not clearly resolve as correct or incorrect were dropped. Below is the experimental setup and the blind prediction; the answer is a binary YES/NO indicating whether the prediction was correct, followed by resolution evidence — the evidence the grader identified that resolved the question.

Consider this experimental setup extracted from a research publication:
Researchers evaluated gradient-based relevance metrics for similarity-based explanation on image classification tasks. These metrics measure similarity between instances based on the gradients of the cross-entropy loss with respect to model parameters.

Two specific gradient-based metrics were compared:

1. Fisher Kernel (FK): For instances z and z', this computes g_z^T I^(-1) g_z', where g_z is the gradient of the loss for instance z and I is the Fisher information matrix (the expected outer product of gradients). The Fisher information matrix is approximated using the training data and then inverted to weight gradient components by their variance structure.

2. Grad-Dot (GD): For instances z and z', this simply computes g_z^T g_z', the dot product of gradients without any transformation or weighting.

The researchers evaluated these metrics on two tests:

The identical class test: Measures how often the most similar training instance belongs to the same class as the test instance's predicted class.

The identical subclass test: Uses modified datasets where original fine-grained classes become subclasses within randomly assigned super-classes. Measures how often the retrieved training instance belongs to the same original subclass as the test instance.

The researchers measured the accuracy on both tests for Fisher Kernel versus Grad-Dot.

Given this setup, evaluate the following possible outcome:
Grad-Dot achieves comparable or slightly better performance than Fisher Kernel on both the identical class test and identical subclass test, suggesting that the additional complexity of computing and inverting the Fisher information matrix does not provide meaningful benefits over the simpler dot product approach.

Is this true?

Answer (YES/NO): NO